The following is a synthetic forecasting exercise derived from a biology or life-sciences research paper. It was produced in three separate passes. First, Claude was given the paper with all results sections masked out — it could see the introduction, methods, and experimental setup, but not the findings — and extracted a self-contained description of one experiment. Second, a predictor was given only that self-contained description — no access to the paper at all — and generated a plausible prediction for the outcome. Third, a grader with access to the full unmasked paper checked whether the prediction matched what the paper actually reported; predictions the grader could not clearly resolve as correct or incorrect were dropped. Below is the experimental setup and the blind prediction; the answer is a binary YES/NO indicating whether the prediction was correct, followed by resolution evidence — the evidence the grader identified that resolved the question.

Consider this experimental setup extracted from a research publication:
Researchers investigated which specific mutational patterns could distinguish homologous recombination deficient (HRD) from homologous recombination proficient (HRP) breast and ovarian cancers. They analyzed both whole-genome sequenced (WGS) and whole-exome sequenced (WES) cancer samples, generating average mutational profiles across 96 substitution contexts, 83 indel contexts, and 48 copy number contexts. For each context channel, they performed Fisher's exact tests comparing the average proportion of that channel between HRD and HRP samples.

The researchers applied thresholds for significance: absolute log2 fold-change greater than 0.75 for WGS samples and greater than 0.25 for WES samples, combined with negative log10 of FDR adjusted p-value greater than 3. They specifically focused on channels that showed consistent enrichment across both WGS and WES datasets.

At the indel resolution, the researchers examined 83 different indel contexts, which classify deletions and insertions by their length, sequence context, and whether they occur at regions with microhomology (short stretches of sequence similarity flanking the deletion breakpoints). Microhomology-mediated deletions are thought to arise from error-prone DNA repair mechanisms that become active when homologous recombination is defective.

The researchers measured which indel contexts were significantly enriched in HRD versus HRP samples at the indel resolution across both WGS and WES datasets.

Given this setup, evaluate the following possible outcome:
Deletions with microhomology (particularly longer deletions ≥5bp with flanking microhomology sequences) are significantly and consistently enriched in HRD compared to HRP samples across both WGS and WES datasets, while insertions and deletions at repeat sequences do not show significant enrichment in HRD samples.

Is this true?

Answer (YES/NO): YES